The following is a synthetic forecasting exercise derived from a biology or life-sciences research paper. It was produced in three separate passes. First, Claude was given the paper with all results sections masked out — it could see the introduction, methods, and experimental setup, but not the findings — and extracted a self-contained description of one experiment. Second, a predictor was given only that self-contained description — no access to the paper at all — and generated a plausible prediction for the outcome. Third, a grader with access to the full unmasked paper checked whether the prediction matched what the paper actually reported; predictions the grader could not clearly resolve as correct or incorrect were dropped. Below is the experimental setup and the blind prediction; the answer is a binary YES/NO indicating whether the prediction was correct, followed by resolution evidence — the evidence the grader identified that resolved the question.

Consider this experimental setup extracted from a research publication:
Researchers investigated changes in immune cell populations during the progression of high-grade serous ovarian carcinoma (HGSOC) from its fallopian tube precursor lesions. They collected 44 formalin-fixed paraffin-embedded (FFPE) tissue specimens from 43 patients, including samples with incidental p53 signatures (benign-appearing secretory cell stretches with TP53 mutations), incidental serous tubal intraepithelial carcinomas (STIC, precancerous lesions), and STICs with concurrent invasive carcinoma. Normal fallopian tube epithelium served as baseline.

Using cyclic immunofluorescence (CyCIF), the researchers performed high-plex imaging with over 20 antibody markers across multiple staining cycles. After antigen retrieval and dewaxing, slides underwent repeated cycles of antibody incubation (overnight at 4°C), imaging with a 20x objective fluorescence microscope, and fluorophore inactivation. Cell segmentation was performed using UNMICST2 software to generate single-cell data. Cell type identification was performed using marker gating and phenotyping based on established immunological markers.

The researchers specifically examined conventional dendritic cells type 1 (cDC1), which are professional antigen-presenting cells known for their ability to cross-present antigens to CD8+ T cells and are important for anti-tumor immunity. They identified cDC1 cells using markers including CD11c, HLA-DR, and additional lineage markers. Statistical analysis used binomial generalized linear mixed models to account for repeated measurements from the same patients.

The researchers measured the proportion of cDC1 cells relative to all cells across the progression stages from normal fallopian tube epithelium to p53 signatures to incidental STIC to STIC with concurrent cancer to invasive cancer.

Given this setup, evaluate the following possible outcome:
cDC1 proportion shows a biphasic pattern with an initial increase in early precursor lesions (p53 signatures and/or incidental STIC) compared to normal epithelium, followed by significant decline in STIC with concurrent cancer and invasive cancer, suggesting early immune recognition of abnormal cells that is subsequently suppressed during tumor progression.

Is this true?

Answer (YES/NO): NO